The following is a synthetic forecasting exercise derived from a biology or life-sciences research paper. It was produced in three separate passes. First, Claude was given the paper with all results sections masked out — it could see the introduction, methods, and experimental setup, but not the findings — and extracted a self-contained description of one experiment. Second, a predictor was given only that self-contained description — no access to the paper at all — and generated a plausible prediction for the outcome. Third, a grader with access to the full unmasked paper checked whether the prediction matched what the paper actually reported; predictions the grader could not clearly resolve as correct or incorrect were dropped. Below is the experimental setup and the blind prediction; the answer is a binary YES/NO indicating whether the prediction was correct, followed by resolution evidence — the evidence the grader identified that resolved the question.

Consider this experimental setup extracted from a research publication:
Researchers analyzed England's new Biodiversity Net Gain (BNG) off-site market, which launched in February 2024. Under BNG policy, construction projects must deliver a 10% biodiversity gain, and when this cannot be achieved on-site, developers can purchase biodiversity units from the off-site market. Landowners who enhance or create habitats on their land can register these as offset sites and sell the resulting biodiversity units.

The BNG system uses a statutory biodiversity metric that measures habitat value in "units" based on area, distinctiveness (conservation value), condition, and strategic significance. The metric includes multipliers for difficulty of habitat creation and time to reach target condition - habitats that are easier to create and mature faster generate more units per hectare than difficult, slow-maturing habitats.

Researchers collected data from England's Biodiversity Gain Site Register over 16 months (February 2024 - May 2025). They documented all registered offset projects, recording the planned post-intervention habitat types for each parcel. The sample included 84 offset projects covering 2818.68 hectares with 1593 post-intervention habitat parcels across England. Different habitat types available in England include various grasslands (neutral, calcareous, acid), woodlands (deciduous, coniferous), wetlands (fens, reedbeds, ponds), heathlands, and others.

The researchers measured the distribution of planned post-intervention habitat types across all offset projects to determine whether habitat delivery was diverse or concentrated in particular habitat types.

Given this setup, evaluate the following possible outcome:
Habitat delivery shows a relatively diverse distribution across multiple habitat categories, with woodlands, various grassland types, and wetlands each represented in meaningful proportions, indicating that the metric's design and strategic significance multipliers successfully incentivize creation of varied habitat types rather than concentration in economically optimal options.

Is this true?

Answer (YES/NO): NO